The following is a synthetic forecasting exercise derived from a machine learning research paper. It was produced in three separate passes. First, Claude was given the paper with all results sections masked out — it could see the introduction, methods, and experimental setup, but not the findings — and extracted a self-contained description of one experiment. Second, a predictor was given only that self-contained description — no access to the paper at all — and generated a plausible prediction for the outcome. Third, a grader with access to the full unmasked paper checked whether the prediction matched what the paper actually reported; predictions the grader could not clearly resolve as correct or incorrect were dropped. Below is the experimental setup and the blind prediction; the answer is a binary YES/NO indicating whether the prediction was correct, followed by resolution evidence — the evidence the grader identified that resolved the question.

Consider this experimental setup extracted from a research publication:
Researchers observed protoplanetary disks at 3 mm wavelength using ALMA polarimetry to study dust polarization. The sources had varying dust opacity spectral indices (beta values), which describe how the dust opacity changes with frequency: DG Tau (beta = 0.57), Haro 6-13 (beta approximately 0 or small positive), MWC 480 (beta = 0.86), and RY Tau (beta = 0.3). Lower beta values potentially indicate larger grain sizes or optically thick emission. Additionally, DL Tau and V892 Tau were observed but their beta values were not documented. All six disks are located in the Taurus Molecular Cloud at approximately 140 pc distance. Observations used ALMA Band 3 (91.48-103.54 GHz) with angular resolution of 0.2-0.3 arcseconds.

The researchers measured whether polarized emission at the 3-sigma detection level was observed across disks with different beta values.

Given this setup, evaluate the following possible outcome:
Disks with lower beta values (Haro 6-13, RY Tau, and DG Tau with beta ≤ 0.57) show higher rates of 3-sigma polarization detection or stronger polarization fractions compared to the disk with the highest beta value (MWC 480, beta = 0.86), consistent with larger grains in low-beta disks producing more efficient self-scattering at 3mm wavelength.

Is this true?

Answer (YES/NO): NO